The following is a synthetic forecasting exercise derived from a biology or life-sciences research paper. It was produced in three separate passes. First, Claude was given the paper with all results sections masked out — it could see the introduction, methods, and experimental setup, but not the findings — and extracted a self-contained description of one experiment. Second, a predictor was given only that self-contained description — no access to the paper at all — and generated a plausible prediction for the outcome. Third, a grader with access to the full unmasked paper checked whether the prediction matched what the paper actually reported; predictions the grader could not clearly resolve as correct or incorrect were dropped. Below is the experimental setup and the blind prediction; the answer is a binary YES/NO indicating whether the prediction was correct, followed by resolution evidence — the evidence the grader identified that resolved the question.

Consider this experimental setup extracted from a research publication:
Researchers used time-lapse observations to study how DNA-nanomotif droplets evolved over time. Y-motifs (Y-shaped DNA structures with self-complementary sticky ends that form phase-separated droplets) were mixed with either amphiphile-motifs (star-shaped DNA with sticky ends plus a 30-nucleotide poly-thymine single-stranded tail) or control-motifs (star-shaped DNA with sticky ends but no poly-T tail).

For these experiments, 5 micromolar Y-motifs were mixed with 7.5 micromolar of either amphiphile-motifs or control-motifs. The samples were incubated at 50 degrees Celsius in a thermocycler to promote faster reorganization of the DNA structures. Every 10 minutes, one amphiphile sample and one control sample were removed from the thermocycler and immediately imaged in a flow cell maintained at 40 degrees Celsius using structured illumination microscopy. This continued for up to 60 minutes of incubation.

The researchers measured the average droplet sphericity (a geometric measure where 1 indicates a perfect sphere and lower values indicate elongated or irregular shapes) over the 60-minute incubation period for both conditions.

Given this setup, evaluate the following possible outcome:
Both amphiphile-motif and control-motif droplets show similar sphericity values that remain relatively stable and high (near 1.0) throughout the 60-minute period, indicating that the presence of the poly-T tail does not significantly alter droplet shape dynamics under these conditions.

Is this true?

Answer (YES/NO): NO